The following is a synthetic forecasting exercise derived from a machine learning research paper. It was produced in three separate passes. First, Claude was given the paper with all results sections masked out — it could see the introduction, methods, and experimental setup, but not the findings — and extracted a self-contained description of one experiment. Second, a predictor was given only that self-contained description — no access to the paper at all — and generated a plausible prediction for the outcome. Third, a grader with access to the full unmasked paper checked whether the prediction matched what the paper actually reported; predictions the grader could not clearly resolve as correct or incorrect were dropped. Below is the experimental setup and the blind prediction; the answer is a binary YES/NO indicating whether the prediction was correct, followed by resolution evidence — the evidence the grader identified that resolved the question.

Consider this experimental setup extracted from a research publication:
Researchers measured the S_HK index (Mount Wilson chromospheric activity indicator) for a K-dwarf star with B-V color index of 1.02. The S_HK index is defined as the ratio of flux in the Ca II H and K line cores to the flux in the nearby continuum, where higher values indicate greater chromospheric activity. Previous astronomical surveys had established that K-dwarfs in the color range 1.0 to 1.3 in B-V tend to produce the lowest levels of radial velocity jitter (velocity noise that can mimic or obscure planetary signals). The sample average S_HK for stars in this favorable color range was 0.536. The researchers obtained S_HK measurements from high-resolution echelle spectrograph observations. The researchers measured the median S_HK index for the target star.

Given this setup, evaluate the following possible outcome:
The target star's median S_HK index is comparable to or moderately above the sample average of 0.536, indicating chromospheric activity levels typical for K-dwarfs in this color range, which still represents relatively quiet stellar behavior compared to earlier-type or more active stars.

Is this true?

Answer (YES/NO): NO